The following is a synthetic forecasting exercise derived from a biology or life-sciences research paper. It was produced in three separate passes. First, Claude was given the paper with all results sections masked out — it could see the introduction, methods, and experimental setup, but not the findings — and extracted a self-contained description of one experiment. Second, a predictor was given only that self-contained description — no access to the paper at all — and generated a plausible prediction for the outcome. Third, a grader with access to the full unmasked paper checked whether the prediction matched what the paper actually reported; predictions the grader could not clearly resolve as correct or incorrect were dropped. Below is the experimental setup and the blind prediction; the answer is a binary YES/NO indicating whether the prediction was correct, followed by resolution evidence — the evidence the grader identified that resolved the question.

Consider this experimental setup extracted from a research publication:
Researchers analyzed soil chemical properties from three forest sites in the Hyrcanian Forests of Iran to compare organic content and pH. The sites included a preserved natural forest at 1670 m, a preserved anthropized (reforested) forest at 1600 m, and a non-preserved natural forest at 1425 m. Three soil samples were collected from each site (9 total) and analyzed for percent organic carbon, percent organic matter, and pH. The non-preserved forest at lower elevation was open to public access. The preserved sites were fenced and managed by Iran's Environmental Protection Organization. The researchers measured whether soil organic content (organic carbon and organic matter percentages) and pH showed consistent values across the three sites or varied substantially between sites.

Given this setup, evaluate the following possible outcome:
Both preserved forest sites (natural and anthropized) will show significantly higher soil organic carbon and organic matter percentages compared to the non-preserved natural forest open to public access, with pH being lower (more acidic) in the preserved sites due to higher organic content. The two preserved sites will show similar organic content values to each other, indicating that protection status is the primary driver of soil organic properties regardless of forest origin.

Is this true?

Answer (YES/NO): NO